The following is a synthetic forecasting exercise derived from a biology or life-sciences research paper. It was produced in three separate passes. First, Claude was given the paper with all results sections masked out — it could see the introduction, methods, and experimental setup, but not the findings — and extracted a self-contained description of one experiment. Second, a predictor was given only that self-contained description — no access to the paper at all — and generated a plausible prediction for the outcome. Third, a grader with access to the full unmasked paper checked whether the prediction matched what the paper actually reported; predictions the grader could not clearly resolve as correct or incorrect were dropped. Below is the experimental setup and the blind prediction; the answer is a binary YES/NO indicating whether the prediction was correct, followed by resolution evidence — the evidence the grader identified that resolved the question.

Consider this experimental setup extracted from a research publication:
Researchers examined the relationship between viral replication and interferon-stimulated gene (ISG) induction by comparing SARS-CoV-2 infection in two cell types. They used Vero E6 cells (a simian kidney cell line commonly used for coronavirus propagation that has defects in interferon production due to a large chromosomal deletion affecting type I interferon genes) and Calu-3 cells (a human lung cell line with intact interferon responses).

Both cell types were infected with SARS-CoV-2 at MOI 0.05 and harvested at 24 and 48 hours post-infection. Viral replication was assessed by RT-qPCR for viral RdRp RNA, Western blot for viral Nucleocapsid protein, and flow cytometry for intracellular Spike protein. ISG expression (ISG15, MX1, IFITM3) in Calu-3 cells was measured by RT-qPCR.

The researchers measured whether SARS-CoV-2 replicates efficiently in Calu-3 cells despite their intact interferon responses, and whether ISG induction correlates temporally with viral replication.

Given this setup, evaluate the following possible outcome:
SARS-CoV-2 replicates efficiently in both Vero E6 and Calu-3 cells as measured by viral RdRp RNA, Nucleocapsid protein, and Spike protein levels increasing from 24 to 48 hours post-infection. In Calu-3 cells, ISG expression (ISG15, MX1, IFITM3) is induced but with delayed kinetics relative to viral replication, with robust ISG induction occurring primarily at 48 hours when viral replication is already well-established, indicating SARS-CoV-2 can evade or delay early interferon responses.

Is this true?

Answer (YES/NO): NO